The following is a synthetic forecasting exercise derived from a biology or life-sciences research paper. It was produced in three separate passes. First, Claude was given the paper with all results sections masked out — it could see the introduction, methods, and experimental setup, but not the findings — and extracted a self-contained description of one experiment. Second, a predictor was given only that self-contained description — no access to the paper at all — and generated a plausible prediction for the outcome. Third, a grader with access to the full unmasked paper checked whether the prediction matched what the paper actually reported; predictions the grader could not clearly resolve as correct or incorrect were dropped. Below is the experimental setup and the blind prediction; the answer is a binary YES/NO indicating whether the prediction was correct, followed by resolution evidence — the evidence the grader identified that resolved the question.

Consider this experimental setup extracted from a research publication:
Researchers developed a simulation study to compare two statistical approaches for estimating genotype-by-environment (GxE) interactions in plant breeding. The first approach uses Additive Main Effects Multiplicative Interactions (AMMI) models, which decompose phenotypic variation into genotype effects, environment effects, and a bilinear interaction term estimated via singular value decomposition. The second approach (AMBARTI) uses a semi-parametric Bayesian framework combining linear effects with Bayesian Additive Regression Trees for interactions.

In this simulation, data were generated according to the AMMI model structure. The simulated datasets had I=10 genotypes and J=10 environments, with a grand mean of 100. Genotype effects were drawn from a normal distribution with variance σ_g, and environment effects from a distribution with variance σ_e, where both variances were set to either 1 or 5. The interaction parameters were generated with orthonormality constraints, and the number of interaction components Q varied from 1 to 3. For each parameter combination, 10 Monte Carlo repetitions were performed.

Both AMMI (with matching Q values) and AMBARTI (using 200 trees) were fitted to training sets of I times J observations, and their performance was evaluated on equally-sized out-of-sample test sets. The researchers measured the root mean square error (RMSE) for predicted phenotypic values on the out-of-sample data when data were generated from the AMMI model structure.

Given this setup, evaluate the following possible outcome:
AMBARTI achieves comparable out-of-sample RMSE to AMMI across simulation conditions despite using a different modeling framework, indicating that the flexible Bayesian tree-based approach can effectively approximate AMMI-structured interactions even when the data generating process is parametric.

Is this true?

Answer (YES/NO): NO